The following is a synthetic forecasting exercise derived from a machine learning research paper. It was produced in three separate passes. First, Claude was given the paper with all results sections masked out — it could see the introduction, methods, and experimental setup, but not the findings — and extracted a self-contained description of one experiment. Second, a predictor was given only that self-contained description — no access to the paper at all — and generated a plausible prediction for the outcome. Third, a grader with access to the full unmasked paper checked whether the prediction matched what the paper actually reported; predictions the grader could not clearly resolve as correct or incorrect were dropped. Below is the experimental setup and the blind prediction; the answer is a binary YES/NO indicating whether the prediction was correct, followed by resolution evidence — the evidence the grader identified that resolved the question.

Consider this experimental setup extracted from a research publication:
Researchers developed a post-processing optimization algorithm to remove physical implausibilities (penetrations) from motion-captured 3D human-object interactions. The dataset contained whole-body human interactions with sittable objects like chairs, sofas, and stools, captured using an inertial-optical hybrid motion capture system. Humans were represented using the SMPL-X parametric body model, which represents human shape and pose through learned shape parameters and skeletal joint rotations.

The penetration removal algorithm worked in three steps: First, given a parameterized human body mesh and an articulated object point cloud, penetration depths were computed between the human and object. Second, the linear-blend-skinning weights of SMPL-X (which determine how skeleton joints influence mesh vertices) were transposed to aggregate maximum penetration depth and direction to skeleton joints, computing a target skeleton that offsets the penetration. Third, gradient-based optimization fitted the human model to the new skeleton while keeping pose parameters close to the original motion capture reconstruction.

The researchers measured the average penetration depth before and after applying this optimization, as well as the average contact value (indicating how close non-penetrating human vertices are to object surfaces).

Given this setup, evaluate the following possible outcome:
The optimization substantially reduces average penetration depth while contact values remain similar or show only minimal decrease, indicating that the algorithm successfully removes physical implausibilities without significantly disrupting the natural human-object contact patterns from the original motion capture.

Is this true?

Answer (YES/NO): YES